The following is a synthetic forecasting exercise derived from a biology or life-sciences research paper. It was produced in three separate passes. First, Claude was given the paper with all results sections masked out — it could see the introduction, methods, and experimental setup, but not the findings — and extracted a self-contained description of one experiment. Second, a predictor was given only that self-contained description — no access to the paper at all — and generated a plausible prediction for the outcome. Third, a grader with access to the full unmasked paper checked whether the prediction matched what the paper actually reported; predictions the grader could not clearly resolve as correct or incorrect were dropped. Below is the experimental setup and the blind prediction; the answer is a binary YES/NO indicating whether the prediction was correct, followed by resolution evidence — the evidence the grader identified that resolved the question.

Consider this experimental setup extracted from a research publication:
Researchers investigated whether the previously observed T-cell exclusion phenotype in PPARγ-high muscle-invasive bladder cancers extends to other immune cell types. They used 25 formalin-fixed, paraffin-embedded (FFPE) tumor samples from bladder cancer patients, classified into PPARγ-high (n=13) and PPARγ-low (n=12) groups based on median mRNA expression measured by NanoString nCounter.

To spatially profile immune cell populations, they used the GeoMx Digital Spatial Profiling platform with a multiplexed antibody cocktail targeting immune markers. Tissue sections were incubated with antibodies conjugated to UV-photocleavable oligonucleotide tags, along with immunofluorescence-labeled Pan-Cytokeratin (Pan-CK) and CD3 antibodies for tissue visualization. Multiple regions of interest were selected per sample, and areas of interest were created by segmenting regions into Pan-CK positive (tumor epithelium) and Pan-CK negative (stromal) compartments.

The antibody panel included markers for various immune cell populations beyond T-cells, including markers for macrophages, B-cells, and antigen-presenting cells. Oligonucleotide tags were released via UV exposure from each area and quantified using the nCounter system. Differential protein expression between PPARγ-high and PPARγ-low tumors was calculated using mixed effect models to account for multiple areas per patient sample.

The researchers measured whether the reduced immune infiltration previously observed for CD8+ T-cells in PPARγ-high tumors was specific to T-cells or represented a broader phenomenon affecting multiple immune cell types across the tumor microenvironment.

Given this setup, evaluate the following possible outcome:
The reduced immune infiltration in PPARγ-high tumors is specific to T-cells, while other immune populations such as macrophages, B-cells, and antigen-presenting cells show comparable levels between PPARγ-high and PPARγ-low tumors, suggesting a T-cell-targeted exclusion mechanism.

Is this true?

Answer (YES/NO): NO